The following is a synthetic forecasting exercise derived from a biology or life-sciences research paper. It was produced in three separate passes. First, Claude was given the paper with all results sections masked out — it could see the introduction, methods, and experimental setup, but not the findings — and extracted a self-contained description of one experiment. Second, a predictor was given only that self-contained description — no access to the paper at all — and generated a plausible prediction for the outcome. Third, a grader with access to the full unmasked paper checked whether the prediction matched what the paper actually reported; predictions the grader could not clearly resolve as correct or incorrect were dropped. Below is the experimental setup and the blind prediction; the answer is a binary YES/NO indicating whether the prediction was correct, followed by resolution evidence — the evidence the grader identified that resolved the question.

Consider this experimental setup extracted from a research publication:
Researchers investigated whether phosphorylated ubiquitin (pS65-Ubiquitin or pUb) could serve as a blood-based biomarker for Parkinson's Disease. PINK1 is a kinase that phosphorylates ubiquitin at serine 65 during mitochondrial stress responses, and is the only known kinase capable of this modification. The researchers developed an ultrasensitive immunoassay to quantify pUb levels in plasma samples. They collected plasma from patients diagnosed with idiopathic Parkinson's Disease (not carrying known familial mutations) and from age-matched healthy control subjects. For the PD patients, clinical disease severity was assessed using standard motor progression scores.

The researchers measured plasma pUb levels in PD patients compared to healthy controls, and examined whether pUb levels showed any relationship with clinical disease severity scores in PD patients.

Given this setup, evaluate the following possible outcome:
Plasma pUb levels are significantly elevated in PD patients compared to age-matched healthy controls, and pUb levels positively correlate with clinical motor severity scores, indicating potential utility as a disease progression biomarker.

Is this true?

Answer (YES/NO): YES